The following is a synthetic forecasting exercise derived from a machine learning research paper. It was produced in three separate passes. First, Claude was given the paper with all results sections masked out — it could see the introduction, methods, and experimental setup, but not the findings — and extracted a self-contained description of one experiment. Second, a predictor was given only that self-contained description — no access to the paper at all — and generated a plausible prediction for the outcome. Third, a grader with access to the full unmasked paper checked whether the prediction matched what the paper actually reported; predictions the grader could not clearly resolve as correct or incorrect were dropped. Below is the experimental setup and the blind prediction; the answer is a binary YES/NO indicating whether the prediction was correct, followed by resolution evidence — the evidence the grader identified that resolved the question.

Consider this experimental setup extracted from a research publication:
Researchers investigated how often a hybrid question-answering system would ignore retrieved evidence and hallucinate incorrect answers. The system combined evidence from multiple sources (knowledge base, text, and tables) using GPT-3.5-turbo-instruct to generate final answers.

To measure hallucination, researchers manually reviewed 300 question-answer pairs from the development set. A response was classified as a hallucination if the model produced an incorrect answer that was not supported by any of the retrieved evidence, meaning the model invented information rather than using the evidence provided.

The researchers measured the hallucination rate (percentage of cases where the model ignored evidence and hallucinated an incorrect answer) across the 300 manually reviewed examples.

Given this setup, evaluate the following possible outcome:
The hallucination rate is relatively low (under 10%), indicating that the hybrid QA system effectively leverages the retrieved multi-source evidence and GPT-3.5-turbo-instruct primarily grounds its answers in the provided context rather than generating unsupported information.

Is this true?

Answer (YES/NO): YES